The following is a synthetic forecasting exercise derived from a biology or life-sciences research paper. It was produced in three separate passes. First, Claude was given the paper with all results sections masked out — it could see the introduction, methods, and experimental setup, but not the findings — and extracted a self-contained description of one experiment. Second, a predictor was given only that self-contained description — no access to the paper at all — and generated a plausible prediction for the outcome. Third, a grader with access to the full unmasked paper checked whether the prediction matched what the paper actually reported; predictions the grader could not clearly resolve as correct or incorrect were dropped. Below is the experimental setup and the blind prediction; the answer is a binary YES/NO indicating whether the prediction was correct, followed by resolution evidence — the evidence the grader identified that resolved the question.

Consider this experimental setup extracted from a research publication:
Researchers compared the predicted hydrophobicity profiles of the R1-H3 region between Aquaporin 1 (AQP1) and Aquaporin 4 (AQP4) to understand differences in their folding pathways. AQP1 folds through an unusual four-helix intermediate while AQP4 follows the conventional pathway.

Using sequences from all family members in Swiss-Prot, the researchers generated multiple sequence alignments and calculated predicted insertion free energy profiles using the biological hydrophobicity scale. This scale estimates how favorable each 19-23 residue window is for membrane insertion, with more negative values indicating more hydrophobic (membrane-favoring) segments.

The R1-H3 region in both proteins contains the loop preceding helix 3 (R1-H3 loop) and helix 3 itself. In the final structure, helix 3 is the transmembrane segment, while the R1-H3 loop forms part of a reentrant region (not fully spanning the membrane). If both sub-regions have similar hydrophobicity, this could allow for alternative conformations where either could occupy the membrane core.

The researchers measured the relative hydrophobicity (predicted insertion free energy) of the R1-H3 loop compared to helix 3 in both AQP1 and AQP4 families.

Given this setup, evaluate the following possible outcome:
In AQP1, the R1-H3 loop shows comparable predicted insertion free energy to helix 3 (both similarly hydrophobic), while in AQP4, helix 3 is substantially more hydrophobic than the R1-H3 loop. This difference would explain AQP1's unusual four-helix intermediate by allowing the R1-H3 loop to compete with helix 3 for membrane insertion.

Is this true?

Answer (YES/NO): YES